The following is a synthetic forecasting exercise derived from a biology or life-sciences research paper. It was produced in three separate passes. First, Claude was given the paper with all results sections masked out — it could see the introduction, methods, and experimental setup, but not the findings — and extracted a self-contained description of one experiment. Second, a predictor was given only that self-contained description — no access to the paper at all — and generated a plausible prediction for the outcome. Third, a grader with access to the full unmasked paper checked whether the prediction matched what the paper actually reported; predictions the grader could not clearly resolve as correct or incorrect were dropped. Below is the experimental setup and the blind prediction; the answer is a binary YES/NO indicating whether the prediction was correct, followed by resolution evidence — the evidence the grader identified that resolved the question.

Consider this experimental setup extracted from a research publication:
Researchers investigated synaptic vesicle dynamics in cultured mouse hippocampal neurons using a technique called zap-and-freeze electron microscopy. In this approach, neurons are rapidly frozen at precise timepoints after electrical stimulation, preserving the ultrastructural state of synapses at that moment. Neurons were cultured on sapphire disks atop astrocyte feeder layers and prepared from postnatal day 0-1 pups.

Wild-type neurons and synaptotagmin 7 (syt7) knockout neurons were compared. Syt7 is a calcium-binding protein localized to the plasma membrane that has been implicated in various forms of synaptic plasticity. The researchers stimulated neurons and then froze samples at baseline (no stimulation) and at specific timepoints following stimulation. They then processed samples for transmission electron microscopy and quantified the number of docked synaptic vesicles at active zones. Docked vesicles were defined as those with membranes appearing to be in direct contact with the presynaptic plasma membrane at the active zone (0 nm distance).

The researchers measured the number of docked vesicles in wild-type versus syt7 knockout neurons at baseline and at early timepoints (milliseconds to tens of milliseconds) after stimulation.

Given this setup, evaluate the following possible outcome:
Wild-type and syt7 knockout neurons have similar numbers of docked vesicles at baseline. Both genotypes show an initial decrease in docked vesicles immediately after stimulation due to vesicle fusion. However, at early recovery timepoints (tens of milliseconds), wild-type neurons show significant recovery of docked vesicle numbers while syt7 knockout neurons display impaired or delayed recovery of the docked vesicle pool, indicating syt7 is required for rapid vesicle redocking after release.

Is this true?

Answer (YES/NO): YES